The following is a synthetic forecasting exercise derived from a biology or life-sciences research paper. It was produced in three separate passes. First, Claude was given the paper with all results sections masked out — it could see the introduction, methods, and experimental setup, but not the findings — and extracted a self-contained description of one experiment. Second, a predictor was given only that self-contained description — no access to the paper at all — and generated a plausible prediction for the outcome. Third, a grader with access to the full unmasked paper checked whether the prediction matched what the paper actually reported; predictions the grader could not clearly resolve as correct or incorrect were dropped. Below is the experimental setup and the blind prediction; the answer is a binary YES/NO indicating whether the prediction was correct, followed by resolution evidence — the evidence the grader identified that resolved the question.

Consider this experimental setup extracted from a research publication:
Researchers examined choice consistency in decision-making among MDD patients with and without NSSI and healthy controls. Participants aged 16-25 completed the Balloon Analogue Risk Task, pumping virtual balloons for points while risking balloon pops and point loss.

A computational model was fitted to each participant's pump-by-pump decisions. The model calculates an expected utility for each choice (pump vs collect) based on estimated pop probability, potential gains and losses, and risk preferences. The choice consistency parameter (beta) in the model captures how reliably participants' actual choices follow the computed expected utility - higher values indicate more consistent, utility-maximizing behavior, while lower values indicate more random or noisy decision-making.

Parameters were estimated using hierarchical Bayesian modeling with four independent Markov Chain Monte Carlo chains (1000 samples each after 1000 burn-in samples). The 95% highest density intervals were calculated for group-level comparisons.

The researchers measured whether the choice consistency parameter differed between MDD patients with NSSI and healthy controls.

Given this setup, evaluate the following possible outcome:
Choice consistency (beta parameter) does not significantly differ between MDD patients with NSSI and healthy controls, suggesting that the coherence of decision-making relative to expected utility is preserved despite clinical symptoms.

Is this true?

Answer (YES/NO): YES